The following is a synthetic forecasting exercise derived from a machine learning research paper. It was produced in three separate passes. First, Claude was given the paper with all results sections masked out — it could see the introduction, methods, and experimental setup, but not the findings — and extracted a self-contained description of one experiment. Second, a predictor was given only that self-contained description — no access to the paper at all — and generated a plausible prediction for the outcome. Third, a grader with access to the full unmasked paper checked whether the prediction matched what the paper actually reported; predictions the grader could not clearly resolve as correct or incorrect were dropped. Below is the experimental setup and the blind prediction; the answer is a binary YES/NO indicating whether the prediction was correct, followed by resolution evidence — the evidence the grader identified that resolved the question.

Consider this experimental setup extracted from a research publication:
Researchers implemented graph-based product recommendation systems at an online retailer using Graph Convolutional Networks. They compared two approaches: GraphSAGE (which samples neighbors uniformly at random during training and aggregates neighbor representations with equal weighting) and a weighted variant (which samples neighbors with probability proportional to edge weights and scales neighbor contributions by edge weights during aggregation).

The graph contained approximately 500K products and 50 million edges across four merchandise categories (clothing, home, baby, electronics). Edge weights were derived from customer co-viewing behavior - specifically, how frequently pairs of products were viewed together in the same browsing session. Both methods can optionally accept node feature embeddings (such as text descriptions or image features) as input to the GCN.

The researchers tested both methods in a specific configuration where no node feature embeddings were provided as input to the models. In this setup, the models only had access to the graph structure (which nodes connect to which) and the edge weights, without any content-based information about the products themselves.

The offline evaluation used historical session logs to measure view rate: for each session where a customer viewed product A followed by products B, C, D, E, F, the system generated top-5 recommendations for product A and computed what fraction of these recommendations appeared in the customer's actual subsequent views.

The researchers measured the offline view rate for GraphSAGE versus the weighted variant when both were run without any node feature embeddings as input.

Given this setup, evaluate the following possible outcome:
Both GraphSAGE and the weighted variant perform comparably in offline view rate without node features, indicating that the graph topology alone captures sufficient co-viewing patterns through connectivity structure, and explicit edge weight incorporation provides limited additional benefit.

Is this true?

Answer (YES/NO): YES